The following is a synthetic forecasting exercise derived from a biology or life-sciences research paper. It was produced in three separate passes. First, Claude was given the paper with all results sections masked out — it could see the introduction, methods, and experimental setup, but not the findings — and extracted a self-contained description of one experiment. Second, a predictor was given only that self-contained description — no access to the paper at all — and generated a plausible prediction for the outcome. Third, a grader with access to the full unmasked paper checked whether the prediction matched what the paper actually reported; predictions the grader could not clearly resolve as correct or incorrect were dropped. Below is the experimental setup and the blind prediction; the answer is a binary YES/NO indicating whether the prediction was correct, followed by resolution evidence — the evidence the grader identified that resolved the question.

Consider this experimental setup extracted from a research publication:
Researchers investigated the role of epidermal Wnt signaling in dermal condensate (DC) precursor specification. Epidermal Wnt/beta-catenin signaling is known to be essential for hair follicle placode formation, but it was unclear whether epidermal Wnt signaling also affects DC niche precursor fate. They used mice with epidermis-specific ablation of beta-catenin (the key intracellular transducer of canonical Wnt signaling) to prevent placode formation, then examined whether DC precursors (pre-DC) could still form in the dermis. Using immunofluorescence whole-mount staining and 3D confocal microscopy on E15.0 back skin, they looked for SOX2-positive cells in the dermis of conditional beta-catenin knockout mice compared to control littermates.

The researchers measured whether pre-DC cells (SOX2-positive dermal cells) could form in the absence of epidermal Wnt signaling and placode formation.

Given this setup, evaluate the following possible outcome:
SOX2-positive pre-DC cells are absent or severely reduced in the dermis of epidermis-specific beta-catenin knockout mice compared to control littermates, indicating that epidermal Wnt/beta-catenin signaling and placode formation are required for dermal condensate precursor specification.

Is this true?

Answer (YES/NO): YES